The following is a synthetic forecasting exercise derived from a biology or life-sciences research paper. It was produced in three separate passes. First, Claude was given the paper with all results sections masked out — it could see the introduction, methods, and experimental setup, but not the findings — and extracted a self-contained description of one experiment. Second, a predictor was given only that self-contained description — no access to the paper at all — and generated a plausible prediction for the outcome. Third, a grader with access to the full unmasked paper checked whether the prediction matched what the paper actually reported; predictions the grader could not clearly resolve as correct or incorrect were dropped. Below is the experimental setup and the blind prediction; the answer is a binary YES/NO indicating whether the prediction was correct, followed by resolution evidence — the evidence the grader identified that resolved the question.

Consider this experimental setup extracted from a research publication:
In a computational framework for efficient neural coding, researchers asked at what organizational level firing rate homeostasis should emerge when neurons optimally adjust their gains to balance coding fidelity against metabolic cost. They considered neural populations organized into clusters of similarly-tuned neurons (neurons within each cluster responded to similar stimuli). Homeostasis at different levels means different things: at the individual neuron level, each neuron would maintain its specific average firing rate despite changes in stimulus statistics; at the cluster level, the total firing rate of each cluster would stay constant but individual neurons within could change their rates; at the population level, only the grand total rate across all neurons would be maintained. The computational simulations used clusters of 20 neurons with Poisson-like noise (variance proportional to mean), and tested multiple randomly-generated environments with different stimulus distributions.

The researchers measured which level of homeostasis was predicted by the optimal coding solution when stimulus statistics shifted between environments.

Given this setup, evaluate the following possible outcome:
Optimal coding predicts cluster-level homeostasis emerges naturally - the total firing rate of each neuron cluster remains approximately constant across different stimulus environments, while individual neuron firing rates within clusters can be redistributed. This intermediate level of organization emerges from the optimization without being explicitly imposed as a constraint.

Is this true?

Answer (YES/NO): YES